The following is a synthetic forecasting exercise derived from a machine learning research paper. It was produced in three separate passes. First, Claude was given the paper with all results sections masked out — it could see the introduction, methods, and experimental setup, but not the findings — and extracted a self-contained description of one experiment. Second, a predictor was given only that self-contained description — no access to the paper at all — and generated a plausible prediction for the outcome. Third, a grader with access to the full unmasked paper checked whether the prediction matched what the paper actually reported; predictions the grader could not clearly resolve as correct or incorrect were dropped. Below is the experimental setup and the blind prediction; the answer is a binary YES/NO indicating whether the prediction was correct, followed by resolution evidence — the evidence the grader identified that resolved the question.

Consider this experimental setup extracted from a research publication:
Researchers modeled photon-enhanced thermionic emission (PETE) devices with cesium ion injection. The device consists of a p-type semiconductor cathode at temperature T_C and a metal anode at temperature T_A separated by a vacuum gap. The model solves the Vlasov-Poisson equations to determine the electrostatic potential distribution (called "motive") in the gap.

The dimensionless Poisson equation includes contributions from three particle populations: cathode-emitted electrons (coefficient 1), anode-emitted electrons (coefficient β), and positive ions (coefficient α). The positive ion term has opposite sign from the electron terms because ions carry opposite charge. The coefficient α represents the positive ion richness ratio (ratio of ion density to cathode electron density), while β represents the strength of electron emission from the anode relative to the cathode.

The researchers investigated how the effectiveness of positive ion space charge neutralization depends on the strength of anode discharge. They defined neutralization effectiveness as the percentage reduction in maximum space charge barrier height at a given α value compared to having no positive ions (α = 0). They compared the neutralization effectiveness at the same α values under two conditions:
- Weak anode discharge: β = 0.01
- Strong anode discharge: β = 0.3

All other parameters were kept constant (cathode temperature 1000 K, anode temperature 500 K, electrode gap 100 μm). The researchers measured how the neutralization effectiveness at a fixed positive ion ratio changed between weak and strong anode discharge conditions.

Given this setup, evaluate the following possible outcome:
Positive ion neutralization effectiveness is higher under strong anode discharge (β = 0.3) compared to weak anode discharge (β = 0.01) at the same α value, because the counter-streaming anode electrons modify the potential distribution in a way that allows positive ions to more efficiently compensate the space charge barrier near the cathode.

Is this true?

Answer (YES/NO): NO